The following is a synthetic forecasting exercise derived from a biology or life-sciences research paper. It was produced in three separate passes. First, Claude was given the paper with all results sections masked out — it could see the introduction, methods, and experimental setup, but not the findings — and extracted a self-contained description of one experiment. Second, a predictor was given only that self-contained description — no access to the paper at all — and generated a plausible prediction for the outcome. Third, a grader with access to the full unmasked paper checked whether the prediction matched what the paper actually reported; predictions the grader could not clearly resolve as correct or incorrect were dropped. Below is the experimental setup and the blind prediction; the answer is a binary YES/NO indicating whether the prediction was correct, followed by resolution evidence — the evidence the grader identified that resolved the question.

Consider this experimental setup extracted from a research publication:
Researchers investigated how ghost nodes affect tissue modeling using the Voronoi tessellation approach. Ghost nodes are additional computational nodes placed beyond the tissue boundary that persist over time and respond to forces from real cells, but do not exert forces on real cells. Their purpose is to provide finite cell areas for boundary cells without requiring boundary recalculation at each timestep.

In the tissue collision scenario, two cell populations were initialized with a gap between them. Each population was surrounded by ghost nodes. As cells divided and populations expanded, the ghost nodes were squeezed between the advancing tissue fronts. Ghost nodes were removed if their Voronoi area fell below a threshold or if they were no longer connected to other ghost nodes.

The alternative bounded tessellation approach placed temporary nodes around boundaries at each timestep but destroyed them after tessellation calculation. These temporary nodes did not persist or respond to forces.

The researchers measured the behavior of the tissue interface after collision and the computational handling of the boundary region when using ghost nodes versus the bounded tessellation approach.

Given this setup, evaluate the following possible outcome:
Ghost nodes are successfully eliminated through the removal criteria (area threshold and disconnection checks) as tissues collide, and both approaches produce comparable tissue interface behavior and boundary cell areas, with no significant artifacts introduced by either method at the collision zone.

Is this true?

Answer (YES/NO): NO